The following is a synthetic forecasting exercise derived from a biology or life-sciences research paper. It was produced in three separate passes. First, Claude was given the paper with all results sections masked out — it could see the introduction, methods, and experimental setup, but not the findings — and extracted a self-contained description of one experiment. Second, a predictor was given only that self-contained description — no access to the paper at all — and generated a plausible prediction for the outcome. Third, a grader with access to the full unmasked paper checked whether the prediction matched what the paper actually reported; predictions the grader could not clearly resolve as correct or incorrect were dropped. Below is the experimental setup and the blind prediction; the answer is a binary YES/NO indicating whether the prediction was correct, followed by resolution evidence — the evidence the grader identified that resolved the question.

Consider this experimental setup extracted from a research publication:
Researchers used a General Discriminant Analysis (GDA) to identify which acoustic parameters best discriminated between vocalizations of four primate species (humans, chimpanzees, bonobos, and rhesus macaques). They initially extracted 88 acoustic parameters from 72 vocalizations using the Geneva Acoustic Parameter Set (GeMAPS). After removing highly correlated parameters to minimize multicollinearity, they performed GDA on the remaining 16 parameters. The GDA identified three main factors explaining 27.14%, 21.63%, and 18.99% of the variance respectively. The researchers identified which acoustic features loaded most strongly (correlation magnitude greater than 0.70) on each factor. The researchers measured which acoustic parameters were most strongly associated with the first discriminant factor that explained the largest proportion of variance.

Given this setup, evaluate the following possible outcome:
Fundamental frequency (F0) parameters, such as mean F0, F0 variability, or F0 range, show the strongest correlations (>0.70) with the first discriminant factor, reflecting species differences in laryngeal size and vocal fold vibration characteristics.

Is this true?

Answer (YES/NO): NO